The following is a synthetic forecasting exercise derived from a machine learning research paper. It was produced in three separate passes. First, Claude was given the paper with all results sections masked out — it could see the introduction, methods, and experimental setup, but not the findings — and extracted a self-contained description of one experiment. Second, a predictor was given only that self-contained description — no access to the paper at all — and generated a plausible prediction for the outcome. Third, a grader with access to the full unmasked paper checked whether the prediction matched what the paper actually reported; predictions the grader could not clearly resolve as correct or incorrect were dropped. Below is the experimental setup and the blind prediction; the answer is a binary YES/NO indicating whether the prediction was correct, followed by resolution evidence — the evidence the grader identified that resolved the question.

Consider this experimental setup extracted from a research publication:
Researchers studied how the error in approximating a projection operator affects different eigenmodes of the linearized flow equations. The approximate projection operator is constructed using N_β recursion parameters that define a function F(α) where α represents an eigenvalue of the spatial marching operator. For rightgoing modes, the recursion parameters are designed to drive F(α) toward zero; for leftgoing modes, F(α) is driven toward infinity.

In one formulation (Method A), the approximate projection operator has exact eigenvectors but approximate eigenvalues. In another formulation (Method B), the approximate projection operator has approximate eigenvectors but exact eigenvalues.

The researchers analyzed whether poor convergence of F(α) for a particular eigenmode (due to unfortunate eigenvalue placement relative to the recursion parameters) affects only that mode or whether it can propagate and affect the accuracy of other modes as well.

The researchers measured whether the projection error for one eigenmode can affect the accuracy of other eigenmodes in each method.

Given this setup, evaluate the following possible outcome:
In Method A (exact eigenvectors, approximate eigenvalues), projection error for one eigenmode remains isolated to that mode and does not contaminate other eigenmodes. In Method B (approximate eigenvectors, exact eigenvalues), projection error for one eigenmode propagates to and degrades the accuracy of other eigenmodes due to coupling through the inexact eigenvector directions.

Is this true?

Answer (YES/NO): YES